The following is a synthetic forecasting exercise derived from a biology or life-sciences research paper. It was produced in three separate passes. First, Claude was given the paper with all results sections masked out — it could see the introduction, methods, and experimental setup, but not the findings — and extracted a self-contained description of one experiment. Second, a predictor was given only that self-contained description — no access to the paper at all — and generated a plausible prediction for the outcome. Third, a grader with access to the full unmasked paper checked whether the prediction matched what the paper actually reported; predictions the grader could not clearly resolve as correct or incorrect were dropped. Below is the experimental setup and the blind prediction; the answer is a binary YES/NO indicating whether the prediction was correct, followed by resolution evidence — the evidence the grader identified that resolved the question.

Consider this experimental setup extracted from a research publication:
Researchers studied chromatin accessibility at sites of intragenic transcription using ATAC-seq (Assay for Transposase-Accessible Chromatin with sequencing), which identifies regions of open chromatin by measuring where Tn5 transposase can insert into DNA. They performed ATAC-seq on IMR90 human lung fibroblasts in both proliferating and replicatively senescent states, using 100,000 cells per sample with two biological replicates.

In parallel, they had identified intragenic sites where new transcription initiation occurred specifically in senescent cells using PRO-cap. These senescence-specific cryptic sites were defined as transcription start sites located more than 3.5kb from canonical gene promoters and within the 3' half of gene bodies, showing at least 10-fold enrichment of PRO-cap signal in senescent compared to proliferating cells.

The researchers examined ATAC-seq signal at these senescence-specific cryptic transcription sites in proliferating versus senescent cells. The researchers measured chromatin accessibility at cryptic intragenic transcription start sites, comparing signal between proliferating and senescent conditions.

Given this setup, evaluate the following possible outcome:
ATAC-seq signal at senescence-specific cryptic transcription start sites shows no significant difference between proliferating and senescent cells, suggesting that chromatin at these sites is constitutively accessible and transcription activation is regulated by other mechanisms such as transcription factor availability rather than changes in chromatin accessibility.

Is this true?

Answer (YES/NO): NO